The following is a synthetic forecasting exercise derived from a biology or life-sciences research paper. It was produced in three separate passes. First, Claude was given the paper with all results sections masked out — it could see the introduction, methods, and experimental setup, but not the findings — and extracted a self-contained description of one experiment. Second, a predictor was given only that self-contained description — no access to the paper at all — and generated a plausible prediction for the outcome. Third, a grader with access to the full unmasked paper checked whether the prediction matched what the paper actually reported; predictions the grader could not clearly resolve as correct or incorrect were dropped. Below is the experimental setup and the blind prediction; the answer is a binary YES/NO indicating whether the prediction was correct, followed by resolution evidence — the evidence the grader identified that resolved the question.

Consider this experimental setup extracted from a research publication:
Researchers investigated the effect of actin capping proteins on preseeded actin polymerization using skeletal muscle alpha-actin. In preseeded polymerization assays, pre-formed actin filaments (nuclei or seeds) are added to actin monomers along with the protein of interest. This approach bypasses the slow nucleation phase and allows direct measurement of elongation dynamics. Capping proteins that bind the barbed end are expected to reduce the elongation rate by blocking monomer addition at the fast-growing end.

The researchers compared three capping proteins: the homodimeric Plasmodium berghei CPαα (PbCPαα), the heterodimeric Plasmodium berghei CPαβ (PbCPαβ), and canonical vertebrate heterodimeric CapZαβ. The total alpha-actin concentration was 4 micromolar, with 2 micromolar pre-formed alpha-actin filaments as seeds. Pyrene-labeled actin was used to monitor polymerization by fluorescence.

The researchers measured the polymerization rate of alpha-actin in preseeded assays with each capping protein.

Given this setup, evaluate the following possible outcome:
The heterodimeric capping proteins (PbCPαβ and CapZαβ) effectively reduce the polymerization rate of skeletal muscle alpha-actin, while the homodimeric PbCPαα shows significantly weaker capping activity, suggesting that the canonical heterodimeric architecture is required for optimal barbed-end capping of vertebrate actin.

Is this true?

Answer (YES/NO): NO